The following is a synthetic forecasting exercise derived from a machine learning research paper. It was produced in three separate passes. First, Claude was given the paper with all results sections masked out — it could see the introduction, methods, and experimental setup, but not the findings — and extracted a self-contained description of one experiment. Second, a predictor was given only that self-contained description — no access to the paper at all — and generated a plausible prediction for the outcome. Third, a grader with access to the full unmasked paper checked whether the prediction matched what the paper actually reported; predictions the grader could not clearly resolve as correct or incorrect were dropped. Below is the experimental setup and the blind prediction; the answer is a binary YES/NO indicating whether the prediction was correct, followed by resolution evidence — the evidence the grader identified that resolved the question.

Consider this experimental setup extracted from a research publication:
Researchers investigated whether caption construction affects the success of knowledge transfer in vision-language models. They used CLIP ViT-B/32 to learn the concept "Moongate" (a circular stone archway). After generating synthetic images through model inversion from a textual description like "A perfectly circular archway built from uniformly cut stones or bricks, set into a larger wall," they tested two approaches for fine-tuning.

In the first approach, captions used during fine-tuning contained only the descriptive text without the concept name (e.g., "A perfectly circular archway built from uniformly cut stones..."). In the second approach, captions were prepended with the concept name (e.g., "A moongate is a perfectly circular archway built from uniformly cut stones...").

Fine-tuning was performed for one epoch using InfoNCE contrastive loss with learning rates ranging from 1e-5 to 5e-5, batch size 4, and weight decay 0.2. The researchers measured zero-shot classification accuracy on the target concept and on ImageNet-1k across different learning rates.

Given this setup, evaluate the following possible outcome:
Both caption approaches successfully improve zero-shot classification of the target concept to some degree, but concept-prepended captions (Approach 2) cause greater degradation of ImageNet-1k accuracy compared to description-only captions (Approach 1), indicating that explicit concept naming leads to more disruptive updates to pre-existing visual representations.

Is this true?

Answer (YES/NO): NO